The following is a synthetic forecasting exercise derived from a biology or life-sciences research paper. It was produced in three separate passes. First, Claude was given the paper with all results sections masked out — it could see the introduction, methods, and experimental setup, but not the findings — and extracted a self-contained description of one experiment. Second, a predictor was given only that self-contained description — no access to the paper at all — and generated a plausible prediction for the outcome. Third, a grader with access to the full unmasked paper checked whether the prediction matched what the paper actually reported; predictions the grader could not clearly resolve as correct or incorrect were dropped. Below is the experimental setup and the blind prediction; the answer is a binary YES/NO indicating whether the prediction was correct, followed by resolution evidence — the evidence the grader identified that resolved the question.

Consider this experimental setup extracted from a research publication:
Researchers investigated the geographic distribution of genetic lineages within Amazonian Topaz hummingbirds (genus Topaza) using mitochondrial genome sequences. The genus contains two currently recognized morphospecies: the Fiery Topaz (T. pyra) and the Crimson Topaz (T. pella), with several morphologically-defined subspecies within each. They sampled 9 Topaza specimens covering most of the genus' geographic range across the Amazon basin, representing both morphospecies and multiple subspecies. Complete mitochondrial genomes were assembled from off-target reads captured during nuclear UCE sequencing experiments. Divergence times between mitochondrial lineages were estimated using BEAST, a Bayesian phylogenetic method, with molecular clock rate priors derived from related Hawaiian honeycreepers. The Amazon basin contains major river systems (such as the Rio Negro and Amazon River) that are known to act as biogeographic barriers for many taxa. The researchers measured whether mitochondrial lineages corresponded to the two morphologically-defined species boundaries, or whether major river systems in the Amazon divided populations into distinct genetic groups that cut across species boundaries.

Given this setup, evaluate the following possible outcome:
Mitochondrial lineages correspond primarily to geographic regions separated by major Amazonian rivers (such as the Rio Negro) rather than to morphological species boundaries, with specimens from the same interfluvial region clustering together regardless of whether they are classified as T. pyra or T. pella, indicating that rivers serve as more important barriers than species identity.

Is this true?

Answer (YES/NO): NO